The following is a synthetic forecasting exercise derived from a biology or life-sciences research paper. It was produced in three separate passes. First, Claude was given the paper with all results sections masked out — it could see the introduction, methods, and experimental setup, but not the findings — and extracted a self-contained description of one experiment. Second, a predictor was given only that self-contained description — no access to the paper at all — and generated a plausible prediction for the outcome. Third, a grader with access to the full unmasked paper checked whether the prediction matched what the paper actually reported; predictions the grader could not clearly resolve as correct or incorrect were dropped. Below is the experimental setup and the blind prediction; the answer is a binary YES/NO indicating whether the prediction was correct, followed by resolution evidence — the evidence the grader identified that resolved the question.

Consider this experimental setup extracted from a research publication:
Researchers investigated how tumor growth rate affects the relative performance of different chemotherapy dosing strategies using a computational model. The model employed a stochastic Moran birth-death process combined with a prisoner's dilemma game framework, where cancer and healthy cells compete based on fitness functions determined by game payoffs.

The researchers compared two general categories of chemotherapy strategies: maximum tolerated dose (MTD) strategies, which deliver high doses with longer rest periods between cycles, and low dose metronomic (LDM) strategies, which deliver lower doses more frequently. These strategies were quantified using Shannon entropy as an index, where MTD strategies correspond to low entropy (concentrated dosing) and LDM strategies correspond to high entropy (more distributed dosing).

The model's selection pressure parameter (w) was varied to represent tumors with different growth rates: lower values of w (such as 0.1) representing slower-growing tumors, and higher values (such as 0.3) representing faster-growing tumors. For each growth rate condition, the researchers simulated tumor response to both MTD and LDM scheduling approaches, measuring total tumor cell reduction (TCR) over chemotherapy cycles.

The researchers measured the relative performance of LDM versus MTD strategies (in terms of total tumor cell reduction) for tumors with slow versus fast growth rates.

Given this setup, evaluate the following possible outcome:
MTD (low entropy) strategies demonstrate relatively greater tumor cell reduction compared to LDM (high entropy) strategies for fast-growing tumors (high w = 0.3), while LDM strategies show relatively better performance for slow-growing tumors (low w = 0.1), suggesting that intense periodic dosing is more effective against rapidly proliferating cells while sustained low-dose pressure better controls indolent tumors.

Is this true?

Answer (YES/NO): NO